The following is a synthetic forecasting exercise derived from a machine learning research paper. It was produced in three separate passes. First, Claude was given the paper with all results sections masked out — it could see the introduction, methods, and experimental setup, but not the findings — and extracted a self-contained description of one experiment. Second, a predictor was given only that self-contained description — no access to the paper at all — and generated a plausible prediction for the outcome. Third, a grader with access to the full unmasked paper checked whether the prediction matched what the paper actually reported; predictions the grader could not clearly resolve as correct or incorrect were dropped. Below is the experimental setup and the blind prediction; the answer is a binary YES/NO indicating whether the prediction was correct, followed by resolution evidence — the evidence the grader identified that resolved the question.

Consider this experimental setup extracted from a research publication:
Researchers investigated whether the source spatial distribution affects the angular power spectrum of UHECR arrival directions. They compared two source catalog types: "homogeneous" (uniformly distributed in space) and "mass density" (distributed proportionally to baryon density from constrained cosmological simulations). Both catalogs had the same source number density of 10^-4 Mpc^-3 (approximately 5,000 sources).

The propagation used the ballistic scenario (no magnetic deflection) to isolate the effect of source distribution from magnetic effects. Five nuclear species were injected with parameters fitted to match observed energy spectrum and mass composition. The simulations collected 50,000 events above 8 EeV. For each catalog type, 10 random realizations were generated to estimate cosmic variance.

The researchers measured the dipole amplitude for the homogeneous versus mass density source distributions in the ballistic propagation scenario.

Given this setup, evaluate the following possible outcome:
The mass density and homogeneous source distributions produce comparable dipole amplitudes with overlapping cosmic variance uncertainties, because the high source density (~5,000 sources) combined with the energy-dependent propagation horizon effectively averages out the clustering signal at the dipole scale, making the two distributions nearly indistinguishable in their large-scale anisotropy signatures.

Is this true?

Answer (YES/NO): NO